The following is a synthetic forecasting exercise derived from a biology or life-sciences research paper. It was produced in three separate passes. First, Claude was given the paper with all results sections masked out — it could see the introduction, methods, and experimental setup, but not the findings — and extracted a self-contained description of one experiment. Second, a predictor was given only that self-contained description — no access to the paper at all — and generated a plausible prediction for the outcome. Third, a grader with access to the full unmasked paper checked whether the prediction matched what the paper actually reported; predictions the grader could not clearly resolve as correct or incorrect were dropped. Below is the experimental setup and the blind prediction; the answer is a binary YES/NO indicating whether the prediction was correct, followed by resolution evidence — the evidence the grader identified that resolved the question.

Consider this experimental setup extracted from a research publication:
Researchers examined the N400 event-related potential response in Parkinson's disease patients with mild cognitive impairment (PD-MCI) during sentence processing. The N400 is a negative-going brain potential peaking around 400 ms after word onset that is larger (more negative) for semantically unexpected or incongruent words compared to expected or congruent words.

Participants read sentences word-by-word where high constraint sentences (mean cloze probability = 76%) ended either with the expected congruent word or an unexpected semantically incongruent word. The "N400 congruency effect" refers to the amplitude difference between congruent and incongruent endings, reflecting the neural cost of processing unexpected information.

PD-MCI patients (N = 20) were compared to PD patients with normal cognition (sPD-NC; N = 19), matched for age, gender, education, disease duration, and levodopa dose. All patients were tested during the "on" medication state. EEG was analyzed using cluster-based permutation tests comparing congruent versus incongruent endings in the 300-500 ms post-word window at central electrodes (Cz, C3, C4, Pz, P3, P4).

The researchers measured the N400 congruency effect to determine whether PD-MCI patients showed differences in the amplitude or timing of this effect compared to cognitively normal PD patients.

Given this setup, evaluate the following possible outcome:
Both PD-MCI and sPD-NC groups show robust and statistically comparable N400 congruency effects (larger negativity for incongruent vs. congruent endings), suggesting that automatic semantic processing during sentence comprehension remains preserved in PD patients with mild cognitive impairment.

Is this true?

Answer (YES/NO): NO